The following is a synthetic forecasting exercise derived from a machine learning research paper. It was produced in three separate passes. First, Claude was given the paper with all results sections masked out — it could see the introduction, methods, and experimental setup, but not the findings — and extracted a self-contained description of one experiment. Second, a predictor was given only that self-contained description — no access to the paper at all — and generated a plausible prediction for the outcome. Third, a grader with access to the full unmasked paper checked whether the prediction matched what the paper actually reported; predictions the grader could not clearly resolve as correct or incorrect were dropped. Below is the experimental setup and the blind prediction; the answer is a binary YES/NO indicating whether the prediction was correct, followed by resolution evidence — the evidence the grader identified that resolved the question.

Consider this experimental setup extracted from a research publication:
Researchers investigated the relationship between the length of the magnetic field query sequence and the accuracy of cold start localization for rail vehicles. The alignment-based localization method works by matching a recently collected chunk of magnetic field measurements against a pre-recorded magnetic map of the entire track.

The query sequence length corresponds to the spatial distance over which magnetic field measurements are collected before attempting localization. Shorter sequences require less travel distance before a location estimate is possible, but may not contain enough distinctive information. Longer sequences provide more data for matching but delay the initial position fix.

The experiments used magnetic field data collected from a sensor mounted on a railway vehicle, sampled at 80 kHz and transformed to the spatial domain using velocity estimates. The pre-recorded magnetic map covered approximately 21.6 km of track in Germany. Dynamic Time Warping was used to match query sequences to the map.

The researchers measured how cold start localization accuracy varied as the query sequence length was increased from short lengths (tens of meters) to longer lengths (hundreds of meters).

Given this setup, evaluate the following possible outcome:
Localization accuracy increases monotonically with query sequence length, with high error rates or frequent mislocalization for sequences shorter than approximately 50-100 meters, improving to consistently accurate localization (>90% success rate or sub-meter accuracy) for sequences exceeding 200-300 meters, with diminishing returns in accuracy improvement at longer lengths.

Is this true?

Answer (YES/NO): NO